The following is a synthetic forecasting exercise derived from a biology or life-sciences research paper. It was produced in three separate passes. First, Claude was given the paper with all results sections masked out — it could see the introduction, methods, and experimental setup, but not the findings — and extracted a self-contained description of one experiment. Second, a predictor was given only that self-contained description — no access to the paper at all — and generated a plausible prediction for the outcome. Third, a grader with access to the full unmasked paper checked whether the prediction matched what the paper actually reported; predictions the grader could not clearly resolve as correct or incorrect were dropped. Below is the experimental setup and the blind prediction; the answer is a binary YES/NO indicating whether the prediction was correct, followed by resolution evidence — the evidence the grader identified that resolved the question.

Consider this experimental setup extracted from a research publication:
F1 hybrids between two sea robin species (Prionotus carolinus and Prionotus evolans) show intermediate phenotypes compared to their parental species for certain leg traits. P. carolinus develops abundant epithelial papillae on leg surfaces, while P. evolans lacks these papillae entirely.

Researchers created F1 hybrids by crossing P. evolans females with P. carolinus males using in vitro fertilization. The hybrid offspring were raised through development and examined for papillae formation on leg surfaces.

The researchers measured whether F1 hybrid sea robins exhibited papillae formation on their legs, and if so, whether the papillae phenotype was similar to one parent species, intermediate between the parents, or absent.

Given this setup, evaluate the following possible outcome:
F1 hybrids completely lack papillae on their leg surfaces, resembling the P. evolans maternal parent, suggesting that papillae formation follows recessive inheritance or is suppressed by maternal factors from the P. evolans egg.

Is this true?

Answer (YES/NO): NO